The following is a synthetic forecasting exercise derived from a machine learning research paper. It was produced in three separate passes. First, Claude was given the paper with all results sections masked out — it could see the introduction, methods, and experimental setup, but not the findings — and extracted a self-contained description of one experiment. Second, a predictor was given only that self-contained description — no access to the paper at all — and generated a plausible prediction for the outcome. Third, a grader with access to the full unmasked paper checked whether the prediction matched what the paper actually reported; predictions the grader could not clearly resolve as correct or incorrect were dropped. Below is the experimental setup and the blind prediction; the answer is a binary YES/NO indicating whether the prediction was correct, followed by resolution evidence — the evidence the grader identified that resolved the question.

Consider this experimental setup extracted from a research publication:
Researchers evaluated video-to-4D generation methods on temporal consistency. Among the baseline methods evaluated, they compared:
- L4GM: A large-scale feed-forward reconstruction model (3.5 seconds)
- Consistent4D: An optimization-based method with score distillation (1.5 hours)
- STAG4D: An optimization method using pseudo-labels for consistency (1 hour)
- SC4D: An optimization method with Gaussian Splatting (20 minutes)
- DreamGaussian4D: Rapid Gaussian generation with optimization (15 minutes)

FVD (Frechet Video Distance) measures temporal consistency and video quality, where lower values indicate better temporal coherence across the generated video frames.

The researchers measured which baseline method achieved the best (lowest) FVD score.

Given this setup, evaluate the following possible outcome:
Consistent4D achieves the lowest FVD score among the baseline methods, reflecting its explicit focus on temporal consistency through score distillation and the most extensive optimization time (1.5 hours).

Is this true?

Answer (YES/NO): NO